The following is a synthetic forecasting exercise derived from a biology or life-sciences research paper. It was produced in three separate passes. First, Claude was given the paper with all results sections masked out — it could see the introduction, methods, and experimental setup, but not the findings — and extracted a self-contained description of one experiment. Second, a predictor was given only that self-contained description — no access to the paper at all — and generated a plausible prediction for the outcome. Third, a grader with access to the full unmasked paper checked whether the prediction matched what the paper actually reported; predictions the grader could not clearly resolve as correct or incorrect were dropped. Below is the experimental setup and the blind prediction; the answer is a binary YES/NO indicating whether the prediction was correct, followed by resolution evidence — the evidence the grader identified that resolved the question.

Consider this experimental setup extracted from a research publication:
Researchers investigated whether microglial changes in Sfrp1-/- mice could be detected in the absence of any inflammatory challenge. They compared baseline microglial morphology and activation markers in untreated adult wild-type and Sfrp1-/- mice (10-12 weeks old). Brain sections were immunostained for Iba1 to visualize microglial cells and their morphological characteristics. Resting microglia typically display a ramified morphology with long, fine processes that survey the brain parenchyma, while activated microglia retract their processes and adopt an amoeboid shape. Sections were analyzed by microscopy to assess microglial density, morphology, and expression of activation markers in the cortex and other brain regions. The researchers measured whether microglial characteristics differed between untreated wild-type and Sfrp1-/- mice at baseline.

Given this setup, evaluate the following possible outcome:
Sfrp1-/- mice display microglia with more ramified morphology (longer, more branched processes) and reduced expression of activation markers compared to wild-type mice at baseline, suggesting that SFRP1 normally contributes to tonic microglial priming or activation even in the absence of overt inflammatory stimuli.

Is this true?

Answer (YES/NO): NO